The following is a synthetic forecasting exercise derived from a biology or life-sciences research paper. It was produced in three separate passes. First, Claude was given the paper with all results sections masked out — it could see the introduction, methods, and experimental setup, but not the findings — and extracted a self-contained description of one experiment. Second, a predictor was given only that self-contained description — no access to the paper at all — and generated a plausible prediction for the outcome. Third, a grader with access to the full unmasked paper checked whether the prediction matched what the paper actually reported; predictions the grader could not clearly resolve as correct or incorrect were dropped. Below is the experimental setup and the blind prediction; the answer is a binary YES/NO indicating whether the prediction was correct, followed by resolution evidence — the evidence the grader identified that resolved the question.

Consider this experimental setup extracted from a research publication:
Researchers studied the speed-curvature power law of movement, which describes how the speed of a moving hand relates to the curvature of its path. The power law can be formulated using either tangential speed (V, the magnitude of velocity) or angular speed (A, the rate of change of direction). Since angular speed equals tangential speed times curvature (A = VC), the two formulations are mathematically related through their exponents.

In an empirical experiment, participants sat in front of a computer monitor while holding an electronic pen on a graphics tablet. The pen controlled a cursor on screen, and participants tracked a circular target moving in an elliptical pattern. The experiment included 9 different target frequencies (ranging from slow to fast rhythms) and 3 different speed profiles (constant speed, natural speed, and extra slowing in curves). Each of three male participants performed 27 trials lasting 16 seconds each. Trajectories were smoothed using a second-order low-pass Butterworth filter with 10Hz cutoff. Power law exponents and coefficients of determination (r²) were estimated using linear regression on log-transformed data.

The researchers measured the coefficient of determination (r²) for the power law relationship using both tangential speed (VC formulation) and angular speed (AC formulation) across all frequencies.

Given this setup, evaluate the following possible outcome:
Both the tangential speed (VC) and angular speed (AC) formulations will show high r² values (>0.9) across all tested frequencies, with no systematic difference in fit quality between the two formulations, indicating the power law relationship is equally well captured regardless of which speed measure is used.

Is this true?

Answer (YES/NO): NO